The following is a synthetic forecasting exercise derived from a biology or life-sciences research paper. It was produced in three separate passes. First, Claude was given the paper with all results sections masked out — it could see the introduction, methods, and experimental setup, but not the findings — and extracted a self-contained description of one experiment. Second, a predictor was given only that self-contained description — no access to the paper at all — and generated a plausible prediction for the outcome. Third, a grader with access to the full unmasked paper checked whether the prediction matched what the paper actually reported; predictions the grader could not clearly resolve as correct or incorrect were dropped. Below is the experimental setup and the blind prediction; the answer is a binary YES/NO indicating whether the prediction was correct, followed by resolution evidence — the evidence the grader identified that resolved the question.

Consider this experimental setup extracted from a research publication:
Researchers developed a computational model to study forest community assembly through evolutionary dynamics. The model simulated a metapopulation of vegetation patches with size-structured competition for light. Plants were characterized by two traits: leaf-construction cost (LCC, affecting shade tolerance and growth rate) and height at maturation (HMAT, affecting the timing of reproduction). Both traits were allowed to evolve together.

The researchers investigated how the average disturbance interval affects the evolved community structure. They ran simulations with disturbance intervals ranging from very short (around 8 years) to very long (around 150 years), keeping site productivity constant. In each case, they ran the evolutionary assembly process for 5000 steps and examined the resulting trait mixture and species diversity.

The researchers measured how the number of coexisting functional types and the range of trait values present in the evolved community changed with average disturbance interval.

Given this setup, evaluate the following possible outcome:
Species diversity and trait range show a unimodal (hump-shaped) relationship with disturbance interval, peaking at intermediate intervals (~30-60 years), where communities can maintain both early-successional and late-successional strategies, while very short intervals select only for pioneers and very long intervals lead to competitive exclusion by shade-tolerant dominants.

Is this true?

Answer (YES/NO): NO